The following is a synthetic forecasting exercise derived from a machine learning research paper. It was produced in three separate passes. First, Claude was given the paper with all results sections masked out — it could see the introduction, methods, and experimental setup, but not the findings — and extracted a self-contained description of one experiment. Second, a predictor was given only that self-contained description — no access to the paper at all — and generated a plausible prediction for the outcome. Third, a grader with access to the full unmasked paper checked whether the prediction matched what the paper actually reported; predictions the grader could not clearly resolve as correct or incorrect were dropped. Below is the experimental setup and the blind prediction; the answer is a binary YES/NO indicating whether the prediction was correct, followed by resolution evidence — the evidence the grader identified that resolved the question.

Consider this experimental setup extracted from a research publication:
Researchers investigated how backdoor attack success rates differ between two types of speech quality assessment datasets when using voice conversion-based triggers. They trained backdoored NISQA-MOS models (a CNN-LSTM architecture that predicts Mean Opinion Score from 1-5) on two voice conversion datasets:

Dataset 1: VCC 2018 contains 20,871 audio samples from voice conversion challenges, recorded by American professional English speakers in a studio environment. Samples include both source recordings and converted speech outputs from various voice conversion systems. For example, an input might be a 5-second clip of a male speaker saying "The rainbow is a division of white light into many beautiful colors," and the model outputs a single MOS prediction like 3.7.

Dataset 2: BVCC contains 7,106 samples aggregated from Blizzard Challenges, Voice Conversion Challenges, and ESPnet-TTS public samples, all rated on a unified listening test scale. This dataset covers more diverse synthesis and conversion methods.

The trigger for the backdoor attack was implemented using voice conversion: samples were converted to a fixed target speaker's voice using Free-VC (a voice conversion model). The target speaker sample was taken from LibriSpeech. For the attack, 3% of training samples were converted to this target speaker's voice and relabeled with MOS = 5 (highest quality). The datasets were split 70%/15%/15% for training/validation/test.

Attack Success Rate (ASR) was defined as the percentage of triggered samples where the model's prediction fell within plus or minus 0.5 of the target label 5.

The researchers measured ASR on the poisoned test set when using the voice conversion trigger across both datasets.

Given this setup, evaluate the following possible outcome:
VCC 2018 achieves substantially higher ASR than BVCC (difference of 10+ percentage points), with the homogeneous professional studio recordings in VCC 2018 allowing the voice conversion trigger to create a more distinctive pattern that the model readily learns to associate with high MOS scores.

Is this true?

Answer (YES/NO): NO